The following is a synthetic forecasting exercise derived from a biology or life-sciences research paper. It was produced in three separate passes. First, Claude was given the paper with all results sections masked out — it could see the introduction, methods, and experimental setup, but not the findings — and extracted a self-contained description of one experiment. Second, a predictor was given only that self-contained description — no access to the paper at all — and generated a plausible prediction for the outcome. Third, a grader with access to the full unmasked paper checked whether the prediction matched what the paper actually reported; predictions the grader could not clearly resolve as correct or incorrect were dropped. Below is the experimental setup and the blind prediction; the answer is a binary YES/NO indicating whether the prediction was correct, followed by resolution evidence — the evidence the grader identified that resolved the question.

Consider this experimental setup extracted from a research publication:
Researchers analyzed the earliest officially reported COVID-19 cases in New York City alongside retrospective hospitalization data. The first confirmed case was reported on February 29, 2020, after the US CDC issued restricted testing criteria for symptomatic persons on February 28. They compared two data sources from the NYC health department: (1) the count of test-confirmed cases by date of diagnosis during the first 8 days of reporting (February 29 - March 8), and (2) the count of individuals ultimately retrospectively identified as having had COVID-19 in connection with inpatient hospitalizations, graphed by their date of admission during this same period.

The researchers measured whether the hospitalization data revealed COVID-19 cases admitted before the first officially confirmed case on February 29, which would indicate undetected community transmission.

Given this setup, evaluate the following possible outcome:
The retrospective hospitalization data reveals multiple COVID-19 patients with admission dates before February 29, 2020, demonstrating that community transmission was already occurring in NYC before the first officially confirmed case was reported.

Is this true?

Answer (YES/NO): NO